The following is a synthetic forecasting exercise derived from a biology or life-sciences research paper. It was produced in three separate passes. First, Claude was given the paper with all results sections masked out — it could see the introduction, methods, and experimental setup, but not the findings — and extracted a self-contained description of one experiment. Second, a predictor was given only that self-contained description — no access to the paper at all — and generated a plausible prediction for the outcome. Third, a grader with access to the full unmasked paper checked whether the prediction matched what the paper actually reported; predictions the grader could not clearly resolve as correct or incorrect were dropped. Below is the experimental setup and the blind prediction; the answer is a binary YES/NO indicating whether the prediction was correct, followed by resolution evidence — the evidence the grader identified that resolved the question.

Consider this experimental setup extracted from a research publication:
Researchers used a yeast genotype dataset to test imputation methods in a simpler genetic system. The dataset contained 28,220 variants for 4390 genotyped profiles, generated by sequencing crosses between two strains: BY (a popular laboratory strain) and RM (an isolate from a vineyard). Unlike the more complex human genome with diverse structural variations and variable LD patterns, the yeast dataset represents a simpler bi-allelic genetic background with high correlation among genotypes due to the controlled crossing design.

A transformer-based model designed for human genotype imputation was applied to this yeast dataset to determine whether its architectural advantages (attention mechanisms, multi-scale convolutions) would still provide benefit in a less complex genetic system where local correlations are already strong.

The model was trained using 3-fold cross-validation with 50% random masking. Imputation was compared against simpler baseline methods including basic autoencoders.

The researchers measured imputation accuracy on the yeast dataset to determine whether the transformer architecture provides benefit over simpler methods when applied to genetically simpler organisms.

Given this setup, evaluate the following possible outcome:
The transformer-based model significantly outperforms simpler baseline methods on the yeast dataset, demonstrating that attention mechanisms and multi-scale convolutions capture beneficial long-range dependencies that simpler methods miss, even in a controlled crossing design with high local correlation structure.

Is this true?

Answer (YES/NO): NO